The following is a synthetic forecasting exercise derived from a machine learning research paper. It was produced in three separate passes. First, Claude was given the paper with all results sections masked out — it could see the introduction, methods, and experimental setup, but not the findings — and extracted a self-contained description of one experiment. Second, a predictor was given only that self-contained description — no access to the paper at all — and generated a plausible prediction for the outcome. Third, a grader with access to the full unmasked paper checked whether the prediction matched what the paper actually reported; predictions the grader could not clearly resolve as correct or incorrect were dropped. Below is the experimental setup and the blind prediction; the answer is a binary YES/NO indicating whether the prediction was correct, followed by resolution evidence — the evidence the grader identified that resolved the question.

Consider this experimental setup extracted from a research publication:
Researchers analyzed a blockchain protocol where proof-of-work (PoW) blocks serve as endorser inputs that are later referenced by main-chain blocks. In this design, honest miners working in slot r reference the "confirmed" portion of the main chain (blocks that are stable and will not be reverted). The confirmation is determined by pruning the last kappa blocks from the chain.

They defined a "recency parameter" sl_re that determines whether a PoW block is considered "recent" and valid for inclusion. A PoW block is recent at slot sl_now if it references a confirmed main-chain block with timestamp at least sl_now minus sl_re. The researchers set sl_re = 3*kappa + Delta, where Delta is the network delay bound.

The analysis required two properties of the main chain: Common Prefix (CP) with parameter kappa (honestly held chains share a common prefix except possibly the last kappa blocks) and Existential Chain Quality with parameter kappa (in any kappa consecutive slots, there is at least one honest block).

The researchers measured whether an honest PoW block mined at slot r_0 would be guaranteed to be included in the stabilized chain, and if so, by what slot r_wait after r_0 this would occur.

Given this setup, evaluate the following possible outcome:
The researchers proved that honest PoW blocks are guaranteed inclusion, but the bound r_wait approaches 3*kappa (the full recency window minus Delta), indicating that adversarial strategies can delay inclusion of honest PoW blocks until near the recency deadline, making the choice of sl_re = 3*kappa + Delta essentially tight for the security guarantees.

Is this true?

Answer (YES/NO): NO